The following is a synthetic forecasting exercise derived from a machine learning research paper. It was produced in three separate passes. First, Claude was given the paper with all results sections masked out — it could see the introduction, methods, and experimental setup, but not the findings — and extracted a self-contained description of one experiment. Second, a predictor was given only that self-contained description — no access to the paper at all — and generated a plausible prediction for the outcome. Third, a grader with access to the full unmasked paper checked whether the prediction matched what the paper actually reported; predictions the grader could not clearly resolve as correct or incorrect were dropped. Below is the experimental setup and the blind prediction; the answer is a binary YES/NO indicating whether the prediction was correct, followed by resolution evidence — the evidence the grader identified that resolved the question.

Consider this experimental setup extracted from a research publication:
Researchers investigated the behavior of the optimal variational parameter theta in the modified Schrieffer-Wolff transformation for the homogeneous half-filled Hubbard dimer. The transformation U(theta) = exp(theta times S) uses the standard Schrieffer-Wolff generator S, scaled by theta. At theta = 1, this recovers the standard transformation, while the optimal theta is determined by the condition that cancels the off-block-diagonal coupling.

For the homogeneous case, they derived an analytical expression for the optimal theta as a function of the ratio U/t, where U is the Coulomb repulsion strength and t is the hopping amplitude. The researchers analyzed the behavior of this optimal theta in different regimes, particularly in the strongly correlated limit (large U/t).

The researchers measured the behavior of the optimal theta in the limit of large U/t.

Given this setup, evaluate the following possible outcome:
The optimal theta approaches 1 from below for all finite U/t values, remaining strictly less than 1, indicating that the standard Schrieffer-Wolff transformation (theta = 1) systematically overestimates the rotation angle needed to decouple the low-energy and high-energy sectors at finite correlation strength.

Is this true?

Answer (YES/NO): YES